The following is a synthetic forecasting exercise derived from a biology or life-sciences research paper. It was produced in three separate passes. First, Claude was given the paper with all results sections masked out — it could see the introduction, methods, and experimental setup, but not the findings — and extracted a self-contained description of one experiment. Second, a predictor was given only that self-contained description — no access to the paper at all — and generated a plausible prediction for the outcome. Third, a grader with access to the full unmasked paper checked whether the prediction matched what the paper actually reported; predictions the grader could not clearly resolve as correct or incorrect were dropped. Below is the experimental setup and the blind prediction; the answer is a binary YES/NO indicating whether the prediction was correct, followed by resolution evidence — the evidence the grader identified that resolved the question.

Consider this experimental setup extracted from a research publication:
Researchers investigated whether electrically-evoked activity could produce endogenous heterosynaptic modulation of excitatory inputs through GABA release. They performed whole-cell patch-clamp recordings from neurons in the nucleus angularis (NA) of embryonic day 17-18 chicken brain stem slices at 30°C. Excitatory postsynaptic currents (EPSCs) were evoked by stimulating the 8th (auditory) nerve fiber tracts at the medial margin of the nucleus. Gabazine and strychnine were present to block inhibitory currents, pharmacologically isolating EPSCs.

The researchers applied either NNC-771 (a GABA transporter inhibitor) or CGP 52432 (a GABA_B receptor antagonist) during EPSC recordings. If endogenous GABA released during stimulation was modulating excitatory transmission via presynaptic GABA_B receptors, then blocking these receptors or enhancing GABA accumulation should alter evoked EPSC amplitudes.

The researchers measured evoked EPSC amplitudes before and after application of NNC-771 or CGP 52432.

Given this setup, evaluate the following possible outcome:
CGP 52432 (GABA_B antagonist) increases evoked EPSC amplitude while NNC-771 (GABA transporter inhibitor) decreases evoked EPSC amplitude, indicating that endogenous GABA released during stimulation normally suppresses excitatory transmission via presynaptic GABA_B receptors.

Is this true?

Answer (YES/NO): NO